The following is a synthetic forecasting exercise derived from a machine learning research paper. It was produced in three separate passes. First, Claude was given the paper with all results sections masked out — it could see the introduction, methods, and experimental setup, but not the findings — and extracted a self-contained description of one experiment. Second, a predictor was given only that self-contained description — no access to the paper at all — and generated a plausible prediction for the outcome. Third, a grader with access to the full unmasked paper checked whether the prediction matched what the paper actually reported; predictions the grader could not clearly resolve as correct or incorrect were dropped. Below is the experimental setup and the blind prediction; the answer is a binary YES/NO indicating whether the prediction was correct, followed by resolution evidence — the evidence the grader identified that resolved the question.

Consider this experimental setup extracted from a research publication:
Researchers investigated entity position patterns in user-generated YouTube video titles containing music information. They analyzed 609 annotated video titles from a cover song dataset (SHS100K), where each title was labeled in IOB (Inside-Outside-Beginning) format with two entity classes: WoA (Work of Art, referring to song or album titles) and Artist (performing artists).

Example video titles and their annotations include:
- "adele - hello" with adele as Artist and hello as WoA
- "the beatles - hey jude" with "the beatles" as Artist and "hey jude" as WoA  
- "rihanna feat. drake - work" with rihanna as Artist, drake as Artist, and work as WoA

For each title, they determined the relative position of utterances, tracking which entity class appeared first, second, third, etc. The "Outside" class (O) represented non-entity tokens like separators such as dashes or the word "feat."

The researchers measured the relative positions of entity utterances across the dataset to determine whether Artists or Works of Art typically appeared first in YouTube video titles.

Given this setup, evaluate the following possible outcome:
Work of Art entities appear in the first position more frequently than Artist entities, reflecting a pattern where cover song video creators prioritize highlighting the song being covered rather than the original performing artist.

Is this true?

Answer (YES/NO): NO